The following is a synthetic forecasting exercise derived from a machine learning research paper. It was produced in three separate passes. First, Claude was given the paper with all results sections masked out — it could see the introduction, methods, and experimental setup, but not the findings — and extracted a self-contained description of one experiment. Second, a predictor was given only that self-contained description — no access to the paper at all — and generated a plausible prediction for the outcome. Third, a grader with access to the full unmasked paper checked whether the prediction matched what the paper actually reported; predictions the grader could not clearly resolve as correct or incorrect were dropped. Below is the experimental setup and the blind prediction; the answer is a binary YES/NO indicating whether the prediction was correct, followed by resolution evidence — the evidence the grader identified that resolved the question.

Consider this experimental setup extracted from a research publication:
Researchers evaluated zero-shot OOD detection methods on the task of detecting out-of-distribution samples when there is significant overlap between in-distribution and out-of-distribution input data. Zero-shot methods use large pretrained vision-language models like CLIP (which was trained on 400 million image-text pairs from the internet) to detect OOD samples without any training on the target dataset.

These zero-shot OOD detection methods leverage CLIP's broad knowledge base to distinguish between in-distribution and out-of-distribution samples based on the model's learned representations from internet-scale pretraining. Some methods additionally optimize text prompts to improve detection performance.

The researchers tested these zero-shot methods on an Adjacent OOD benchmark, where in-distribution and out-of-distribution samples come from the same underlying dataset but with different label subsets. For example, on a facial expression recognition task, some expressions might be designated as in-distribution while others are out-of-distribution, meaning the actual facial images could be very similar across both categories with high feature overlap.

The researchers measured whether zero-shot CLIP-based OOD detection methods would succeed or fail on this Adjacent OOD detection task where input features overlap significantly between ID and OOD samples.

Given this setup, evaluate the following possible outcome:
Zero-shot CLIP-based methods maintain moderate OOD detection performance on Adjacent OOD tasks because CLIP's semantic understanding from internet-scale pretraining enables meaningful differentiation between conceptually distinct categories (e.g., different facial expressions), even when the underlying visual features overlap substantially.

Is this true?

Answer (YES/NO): NO